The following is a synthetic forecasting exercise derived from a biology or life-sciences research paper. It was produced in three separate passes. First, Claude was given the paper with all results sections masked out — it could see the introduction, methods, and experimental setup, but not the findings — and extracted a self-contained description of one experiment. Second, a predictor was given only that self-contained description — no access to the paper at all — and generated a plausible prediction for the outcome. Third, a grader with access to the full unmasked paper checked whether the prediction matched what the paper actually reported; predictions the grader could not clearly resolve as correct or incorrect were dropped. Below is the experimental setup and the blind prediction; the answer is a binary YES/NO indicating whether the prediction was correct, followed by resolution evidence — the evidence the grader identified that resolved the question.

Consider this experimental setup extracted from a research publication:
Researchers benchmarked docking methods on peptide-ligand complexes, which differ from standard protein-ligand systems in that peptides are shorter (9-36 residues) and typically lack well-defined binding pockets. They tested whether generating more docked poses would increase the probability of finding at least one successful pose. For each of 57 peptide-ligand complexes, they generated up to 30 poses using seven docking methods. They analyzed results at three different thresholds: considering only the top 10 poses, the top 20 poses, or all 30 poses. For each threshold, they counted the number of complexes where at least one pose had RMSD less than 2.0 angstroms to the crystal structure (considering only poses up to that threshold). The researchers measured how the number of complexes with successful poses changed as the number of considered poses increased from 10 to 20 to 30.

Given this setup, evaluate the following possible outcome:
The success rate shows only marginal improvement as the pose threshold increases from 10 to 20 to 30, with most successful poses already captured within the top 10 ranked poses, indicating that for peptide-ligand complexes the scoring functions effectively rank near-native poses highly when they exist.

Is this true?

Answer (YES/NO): NO